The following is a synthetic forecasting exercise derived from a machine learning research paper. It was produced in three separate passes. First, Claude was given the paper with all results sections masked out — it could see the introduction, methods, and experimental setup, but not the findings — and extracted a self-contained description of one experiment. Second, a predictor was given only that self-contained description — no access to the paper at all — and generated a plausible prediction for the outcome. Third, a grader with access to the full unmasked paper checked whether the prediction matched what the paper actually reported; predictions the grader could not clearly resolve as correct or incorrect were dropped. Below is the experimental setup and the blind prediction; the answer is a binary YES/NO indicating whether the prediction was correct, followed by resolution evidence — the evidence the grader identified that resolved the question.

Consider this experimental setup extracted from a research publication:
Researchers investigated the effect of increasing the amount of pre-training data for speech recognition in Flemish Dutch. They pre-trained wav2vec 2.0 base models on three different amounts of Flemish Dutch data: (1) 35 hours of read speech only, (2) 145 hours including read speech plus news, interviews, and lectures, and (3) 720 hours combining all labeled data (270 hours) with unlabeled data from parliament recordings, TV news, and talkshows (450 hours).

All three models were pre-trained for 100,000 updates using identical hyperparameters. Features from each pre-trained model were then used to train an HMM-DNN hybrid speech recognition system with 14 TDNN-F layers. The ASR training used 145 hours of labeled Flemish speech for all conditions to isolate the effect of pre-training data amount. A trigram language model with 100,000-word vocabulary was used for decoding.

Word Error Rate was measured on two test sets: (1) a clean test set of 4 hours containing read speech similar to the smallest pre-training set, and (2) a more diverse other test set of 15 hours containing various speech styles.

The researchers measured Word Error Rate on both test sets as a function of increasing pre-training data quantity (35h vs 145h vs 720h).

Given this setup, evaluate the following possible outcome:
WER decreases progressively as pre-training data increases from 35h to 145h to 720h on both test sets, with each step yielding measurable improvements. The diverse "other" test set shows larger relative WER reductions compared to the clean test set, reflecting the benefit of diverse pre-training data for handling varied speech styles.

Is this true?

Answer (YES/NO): NO